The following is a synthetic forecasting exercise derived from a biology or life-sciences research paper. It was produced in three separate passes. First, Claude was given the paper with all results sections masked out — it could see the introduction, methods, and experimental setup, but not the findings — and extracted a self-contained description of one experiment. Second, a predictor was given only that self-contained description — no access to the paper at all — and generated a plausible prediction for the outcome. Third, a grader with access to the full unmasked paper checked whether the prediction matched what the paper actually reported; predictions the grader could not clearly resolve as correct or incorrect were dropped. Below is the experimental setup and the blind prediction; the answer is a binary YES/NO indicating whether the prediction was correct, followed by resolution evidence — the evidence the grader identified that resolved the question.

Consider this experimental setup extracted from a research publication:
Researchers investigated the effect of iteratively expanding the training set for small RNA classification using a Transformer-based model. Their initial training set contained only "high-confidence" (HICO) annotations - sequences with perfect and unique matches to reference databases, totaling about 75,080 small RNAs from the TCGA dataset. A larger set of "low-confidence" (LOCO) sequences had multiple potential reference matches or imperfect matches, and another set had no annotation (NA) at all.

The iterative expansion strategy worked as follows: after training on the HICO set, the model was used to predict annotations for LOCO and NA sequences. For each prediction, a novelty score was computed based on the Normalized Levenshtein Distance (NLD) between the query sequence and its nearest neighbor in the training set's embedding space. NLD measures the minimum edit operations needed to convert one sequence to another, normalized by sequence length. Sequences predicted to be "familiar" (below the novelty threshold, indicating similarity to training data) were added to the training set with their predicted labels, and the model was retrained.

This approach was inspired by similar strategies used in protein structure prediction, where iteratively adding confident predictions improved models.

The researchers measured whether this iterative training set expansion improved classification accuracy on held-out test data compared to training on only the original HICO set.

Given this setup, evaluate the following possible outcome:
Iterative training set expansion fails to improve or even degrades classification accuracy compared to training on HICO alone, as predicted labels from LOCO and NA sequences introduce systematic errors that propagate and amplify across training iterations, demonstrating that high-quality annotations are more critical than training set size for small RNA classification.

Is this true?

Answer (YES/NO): NO